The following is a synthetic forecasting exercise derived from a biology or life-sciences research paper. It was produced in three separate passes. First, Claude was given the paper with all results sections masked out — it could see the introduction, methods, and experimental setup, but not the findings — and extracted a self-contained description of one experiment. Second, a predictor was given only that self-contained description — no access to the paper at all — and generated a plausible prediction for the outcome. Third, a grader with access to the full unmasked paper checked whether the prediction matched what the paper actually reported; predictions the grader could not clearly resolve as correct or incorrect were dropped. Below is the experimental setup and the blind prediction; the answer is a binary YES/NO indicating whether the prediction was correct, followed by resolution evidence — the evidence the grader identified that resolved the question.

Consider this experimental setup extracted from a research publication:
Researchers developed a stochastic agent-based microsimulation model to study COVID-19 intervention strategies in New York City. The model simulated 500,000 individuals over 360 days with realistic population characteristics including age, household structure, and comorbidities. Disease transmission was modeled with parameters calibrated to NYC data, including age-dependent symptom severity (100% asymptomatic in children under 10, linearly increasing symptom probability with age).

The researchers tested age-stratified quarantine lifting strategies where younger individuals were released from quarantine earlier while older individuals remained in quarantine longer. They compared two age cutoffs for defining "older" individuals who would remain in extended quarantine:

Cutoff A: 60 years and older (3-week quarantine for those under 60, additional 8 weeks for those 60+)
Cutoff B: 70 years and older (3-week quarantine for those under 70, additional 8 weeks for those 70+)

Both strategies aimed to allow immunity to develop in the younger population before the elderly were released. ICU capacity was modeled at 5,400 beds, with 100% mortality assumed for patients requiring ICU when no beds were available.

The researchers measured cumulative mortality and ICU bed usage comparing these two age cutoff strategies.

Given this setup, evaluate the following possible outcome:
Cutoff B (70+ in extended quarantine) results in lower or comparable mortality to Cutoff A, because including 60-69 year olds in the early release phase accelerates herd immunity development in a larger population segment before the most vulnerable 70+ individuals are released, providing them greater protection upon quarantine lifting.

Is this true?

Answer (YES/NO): NO